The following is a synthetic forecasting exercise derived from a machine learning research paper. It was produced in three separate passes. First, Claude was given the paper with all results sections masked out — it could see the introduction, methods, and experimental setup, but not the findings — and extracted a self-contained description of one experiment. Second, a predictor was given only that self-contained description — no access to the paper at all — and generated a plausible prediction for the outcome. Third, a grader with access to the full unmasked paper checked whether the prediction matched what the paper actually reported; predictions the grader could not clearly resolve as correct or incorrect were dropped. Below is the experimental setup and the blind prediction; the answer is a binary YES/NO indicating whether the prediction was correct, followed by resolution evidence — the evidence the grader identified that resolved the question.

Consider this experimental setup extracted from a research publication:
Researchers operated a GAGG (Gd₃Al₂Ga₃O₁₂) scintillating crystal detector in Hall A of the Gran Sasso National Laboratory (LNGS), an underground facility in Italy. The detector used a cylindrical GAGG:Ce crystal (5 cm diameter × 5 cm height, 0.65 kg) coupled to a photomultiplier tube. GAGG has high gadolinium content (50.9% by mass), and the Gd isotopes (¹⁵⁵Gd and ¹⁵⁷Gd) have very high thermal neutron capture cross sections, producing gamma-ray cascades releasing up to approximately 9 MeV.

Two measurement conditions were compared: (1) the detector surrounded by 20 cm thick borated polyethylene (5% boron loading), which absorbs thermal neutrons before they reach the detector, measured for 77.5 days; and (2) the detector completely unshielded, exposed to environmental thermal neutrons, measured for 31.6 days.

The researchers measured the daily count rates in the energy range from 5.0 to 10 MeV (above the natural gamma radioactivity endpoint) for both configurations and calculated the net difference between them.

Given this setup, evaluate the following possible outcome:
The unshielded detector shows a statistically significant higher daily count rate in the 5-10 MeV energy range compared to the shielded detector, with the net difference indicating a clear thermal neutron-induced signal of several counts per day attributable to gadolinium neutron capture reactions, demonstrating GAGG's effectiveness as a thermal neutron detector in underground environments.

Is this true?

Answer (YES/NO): NO